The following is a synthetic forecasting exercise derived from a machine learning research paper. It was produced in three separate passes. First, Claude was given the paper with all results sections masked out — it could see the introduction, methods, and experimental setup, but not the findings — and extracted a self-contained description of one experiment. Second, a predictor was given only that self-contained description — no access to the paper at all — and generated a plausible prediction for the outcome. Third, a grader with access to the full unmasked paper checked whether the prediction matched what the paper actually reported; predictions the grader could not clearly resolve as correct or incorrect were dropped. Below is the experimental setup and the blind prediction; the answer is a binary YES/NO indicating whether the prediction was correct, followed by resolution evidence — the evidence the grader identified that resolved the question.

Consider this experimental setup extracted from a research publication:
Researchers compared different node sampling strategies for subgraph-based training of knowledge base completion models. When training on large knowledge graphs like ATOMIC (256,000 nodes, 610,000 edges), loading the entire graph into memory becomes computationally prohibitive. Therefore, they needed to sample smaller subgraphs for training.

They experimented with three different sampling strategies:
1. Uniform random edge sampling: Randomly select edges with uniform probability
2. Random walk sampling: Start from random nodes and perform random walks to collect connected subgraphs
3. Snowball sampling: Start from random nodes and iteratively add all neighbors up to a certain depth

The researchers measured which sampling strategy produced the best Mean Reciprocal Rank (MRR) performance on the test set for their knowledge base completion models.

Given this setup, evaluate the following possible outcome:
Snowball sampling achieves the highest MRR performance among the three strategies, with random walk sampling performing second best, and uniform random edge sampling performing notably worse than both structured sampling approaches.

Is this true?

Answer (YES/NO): NO